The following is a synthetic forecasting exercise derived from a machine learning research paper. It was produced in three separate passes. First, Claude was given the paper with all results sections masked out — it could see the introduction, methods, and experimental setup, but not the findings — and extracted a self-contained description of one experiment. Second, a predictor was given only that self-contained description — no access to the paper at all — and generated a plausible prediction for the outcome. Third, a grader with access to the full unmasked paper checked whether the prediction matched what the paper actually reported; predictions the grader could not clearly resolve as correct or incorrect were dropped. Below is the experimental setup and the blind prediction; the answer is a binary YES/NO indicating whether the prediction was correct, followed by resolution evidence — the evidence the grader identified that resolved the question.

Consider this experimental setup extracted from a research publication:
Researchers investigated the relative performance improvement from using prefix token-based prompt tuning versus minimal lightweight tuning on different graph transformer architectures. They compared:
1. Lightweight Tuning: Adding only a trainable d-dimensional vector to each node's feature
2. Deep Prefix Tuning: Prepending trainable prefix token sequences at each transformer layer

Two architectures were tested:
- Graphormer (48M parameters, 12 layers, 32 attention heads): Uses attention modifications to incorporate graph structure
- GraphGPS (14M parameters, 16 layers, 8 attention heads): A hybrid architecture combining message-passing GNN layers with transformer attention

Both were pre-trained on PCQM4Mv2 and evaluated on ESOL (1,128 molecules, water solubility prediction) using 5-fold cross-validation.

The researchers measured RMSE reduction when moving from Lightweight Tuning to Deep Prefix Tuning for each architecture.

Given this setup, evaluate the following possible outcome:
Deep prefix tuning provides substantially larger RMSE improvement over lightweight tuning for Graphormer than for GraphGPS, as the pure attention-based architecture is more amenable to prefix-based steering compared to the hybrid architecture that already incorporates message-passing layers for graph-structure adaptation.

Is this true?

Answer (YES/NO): NO